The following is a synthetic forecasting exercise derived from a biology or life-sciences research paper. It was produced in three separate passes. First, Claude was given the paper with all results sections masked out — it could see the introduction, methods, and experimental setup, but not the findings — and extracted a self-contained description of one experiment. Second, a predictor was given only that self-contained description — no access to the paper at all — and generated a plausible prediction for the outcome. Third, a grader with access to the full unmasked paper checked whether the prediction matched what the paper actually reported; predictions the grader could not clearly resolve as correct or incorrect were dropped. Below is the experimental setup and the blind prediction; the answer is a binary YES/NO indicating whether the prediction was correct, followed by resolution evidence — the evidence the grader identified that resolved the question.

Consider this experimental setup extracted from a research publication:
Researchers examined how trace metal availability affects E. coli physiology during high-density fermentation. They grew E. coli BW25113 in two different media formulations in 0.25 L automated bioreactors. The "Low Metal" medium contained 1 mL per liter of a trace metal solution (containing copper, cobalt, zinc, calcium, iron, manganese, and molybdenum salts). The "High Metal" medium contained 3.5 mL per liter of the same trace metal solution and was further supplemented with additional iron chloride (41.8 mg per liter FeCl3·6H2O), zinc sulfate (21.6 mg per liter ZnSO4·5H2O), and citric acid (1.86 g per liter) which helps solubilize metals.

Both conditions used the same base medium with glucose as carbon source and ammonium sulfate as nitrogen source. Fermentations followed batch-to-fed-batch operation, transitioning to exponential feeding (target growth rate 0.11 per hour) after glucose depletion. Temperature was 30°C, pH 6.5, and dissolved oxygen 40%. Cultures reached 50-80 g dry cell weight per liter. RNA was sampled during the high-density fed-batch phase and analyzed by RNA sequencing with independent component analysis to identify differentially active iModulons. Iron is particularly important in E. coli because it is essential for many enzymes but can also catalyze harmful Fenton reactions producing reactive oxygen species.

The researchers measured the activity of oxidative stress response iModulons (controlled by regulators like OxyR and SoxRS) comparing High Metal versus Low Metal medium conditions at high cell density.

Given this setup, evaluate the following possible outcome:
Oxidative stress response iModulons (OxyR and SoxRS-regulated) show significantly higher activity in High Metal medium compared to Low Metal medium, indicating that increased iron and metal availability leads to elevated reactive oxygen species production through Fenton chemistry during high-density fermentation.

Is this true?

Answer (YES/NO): NO